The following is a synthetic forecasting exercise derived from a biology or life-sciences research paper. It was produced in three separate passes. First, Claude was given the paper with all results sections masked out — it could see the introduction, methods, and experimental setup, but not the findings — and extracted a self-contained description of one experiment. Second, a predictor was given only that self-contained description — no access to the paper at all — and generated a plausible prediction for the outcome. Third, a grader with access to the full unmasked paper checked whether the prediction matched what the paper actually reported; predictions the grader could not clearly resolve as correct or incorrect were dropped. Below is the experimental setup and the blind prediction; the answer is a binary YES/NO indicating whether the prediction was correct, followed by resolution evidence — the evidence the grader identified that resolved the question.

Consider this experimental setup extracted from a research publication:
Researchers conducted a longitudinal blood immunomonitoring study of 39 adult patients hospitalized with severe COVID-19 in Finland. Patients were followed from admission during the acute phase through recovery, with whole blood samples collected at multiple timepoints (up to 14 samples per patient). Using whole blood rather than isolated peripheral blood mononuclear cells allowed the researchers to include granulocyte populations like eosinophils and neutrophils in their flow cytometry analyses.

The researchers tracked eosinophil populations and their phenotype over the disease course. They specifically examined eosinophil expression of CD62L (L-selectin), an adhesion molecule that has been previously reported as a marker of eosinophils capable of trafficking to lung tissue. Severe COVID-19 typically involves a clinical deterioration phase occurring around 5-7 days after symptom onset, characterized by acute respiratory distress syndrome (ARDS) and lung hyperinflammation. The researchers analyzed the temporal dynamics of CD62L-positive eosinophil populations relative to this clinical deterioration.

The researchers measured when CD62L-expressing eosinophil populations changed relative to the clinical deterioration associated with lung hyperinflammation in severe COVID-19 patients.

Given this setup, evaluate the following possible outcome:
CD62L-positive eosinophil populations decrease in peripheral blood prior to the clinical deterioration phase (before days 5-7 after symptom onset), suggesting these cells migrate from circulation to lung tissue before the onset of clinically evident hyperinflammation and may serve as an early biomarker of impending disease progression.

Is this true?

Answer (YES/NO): NO